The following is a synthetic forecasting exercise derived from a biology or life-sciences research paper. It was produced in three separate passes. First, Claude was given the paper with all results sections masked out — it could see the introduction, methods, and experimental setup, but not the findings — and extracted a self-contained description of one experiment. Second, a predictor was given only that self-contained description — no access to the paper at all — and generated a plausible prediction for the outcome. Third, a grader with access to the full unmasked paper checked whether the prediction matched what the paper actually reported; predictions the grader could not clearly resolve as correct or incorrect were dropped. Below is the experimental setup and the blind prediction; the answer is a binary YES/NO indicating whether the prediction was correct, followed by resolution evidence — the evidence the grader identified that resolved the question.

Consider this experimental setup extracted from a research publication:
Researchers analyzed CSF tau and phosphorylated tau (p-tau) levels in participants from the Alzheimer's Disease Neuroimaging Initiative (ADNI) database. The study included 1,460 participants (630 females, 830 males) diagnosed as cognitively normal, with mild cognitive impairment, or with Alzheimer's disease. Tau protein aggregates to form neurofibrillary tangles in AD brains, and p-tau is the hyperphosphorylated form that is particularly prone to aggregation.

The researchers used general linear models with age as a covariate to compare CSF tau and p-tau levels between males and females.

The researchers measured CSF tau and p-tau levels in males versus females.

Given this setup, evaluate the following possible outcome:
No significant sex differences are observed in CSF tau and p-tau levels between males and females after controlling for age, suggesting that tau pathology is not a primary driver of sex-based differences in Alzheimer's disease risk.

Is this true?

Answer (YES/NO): NO